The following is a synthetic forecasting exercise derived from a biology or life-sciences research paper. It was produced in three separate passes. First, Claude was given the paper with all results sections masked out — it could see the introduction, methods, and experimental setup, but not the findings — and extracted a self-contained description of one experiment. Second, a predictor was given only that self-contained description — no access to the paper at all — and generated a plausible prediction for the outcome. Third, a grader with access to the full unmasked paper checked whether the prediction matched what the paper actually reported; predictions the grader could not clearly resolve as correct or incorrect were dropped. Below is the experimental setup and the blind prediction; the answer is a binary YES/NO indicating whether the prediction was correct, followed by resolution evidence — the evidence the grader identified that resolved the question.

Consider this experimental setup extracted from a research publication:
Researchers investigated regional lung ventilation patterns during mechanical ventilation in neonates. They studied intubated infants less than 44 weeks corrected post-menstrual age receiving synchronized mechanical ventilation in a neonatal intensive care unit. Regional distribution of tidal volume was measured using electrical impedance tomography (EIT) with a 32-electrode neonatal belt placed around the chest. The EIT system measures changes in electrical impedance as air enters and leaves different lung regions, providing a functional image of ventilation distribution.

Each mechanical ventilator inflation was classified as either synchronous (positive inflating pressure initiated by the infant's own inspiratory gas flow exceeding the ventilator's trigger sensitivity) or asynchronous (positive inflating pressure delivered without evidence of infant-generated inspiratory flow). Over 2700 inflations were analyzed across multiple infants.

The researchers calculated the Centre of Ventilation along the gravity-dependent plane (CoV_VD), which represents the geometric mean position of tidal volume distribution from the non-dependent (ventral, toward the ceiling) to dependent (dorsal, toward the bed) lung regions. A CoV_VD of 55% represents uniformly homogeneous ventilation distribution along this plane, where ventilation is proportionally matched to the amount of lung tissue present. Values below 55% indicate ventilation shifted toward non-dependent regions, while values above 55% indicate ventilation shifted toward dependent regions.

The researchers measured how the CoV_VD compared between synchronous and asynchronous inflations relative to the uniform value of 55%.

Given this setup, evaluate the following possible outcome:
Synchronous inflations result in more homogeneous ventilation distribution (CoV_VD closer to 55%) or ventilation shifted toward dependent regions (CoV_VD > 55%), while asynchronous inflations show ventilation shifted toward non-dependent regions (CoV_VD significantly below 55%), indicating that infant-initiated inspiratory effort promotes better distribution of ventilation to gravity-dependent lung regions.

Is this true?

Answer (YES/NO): NO